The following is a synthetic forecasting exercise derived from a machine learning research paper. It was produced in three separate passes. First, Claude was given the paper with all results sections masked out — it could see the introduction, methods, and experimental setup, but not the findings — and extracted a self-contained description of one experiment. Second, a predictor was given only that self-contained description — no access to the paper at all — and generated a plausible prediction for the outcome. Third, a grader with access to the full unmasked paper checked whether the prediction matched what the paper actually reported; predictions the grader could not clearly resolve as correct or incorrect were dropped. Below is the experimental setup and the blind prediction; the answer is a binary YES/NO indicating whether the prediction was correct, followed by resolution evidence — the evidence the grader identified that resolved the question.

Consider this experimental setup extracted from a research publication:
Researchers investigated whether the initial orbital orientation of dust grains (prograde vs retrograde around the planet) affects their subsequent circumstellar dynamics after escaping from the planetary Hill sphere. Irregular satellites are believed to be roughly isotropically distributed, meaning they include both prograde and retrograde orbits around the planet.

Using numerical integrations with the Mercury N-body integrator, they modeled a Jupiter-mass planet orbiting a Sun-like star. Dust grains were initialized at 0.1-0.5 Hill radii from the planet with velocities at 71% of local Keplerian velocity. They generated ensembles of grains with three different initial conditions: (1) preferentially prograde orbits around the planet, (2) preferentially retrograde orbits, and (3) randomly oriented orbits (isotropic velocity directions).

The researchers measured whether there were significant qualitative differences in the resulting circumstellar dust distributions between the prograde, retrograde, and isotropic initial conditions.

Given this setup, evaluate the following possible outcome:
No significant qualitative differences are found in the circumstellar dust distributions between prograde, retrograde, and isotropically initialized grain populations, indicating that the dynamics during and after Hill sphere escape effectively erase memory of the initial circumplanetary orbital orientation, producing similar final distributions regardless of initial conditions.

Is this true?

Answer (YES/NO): YES